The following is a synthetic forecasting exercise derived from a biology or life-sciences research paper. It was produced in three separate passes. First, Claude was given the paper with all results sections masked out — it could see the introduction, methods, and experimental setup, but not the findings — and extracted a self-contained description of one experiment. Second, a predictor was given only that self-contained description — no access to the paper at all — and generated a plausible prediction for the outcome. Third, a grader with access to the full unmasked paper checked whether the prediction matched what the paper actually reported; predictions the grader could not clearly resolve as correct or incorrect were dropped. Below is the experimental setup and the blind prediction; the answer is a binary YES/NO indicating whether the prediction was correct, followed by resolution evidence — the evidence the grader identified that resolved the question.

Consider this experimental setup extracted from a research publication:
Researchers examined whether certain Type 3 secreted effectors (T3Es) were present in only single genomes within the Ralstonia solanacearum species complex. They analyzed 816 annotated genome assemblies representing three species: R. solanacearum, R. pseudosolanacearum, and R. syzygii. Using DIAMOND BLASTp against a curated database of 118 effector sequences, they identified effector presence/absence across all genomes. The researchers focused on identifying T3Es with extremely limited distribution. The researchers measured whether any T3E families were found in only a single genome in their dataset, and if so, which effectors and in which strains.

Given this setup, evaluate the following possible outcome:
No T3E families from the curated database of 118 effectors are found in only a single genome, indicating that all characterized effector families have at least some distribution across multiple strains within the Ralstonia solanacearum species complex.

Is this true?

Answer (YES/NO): NO